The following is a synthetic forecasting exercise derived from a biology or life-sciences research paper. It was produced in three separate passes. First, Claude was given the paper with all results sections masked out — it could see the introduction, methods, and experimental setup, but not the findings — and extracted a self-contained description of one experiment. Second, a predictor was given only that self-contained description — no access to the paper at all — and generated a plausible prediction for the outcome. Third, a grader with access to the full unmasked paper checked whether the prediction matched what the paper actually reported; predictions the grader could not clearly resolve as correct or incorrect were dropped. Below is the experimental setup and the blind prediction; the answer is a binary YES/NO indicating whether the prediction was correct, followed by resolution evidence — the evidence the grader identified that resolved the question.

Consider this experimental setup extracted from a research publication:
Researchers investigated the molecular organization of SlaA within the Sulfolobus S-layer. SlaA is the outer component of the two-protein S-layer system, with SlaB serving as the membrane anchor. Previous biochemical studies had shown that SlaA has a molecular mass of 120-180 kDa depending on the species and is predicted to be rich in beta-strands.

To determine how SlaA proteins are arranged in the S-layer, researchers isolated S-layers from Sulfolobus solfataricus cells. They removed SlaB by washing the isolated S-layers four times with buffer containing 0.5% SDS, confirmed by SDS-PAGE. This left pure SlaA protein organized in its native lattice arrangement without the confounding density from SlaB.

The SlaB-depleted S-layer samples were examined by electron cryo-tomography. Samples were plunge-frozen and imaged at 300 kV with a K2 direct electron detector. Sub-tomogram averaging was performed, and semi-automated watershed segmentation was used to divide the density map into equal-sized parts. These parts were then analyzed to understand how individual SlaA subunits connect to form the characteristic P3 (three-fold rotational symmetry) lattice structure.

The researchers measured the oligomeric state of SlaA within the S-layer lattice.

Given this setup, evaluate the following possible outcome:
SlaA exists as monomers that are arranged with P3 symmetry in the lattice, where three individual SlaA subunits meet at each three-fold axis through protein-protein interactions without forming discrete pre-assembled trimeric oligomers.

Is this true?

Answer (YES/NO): NO